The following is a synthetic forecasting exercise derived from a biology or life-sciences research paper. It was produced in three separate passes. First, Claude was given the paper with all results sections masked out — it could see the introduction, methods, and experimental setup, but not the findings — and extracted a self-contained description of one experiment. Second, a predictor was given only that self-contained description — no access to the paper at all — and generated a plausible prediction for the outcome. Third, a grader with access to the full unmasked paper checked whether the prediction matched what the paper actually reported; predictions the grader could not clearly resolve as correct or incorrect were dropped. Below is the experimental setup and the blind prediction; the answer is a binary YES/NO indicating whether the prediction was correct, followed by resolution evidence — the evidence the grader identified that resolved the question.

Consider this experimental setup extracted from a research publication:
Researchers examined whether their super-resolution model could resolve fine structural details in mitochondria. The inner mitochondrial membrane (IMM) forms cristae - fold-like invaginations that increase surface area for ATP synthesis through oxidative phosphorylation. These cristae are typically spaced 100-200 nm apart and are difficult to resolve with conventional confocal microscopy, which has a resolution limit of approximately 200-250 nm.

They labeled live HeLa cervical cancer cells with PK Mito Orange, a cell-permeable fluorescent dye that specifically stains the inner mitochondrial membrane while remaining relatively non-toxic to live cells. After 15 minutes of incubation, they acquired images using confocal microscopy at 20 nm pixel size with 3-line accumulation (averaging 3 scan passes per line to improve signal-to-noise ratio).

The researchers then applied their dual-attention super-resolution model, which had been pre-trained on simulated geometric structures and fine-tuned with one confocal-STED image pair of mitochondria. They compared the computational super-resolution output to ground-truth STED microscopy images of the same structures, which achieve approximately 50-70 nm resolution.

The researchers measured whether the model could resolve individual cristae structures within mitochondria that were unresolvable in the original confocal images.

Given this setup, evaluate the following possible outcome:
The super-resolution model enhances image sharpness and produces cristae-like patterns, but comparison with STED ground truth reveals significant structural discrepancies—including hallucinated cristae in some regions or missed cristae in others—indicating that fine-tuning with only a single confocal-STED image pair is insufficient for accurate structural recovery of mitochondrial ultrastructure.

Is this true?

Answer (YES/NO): NO